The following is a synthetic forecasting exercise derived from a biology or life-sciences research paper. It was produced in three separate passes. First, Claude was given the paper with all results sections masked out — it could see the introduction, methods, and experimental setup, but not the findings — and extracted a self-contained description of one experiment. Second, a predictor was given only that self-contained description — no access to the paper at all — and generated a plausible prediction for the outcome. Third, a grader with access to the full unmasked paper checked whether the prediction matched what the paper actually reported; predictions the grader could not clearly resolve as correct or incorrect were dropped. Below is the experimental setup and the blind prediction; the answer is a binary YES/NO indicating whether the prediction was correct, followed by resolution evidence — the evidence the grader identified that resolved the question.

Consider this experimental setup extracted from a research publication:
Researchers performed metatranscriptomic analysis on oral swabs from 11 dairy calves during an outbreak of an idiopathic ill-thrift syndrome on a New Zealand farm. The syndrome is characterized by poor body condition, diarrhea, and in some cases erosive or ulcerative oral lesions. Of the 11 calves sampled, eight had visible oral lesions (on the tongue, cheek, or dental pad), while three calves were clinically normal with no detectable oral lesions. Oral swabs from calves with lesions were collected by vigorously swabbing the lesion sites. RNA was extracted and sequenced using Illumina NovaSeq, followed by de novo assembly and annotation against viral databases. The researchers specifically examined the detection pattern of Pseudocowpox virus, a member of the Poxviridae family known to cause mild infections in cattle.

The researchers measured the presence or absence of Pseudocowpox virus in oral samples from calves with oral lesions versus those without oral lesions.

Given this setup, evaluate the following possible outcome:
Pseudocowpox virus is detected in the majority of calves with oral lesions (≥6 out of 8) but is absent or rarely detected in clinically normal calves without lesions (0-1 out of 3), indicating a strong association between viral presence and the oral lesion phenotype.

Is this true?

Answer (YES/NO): YES